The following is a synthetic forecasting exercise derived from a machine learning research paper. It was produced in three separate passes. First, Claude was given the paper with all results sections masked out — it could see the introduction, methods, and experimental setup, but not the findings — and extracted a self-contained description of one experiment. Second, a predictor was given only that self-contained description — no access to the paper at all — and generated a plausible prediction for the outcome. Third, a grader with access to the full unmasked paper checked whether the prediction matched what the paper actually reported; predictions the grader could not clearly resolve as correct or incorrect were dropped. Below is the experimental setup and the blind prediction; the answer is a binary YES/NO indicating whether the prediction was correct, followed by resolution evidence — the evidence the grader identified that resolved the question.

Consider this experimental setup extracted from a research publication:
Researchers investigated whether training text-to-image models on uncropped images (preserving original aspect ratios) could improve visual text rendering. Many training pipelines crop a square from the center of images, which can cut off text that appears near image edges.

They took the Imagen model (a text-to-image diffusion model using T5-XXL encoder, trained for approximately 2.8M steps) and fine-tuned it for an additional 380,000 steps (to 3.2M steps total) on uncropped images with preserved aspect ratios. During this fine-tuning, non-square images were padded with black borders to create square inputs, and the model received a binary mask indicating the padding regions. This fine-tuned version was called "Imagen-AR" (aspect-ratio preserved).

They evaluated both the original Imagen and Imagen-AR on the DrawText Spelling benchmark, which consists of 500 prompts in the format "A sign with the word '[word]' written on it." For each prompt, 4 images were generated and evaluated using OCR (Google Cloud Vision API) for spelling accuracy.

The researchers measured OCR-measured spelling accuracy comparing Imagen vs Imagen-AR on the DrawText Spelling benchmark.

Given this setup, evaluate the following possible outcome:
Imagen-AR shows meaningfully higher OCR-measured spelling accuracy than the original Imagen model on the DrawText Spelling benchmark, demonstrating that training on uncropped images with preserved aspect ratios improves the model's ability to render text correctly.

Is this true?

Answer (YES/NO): YES